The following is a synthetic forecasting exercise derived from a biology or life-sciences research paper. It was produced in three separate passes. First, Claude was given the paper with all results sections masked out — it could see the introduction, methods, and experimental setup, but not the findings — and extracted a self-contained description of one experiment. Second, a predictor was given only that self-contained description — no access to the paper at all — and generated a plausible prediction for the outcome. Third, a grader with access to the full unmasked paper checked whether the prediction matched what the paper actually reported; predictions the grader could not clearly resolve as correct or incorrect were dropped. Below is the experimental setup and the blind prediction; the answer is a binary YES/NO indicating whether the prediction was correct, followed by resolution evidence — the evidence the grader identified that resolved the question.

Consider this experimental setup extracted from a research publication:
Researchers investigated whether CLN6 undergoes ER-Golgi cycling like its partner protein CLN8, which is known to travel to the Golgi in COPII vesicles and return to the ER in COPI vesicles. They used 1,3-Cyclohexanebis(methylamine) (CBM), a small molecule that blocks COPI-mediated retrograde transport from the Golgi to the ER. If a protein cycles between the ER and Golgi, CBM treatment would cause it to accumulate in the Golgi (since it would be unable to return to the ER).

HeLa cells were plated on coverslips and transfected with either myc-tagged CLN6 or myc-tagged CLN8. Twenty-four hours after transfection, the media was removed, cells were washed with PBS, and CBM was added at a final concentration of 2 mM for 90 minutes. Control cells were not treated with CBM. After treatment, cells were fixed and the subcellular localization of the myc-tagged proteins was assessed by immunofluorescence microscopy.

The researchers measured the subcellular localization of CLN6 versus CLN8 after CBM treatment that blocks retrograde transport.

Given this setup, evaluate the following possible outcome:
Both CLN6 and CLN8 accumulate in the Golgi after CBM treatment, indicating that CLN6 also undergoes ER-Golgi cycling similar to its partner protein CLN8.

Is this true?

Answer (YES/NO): NO